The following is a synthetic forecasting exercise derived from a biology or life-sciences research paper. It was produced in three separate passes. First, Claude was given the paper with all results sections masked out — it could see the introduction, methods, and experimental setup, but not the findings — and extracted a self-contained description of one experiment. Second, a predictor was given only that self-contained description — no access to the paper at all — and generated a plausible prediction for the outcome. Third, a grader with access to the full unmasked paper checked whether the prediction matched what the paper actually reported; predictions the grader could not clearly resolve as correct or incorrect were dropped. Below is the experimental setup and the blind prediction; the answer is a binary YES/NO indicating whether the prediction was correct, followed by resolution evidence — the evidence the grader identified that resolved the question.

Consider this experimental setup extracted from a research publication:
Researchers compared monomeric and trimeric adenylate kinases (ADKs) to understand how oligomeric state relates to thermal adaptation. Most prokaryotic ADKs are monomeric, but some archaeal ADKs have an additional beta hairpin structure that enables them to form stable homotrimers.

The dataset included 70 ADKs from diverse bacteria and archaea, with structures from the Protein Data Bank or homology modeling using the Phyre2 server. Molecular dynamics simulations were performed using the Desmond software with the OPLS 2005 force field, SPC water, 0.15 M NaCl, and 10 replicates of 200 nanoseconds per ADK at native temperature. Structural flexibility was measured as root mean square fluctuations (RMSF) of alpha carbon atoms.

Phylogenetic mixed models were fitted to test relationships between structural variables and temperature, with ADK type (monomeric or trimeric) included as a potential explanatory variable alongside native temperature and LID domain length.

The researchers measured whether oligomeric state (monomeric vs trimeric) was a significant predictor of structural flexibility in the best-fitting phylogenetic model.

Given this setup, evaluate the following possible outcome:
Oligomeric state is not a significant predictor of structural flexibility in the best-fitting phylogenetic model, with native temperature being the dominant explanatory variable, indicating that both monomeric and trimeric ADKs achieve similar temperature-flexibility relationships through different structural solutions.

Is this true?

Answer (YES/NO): YES